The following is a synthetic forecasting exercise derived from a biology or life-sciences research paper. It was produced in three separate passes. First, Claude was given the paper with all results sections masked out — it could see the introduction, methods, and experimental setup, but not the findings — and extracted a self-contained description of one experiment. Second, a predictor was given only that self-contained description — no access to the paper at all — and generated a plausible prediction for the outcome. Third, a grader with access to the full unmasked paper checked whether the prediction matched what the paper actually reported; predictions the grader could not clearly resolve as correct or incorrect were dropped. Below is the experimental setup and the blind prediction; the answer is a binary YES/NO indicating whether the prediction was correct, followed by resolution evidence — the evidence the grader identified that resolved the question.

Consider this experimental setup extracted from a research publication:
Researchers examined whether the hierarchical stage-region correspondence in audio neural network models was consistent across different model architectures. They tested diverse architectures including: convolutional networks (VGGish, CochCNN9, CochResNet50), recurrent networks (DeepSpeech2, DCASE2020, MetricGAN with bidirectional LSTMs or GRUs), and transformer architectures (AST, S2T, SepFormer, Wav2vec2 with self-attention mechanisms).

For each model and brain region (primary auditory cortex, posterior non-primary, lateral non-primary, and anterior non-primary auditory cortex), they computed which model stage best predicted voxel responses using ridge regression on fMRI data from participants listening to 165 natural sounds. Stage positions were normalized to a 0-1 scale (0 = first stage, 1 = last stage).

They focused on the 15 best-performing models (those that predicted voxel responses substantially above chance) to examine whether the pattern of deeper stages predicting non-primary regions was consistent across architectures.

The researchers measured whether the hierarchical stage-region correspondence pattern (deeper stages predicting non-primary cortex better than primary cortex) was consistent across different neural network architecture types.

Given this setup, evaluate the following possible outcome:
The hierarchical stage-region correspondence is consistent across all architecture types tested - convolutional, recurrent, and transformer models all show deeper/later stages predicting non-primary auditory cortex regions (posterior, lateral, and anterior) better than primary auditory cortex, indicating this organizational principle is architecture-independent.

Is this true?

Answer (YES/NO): YES